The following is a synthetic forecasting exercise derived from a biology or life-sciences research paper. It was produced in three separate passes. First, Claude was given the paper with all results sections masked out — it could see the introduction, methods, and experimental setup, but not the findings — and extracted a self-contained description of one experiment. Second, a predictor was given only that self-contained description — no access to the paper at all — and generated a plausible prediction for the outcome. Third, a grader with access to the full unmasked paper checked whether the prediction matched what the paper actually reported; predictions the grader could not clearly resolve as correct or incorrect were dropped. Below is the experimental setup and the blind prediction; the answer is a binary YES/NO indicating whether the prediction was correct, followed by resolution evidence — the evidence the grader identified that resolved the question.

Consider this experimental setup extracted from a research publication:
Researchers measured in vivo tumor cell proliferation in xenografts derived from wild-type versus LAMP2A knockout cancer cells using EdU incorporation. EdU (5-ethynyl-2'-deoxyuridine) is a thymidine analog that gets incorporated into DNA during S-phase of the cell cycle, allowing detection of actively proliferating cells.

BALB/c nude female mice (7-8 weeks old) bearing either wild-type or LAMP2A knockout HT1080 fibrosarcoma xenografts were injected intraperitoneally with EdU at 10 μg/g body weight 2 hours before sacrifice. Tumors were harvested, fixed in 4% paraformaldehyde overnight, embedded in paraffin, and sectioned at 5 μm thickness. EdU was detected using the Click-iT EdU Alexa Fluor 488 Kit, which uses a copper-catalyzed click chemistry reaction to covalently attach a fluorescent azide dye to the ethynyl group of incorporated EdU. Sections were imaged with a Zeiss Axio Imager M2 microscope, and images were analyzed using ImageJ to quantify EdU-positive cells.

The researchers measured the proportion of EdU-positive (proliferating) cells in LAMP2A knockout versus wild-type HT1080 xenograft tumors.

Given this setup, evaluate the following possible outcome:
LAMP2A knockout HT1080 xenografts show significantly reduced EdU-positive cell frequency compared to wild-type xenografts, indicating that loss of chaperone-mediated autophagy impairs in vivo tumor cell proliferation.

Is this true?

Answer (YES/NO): NO